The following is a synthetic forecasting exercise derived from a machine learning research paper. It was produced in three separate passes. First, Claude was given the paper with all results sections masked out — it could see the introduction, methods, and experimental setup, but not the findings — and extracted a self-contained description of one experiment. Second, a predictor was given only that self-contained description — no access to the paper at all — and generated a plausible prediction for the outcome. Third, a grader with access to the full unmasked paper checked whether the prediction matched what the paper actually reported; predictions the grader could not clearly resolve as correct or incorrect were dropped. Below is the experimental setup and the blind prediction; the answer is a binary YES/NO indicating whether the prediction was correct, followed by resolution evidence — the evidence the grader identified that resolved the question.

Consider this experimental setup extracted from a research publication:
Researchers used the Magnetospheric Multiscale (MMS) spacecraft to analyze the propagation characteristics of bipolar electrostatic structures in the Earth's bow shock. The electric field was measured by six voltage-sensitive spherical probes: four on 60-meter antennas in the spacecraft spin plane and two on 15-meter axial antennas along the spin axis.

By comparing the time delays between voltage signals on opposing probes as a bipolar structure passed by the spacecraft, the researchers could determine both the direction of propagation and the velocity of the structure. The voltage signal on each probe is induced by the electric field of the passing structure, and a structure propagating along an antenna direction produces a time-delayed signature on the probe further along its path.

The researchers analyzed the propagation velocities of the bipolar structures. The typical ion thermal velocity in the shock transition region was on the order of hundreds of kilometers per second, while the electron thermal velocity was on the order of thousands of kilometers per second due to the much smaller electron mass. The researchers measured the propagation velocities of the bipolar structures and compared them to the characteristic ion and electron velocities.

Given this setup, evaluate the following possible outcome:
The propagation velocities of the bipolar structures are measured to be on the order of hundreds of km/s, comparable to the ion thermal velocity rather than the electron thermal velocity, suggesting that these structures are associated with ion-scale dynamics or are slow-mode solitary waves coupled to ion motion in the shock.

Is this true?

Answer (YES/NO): NO